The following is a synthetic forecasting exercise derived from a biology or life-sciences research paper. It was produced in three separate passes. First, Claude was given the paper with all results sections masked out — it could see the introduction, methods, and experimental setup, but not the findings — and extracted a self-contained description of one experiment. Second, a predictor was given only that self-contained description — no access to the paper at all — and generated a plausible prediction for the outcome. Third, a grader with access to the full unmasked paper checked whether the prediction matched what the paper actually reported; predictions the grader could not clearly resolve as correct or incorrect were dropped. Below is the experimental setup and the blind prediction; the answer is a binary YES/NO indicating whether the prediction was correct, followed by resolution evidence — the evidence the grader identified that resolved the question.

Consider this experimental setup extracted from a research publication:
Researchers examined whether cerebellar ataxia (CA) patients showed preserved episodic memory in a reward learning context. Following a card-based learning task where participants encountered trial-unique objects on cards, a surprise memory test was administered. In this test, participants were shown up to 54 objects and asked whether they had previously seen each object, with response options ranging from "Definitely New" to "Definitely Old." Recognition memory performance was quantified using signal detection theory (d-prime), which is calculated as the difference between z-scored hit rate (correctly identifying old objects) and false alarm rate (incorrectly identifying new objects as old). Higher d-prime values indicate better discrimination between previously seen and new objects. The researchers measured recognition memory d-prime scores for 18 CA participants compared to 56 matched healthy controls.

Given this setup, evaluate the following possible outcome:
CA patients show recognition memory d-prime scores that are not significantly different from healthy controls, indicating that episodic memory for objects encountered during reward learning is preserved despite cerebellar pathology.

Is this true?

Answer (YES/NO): YES